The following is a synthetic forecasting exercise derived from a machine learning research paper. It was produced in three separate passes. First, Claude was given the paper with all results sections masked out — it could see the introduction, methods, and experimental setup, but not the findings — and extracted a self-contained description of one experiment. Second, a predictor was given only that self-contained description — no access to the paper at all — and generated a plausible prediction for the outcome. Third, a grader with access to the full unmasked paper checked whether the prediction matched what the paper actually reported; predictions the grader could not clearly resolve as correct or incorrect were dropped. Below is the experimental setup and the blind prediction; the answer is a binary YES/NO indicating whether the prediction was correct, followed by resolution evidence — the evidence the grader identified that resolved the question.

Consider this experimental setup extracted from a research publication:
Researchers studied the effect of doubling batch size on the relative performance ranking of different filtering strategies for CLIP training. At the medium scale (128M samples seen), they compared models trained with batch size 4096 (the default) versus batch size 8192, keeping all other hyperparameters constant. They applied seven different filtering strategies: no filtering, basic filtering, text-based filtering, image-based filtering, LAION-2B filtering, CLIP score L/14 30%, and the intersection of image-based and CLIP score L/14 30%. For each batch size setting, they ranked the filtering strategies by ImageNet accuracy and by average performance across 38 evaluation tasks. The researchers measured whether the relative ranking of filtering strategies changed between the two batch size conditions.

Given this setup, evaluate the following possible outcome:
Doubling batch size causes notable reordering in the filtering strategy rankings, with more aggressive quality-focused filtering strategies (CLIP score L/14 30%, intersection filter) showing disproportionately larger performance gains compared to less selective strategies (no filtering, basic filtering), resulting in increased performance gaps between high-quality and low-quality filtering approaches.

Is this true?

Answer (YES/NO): NO